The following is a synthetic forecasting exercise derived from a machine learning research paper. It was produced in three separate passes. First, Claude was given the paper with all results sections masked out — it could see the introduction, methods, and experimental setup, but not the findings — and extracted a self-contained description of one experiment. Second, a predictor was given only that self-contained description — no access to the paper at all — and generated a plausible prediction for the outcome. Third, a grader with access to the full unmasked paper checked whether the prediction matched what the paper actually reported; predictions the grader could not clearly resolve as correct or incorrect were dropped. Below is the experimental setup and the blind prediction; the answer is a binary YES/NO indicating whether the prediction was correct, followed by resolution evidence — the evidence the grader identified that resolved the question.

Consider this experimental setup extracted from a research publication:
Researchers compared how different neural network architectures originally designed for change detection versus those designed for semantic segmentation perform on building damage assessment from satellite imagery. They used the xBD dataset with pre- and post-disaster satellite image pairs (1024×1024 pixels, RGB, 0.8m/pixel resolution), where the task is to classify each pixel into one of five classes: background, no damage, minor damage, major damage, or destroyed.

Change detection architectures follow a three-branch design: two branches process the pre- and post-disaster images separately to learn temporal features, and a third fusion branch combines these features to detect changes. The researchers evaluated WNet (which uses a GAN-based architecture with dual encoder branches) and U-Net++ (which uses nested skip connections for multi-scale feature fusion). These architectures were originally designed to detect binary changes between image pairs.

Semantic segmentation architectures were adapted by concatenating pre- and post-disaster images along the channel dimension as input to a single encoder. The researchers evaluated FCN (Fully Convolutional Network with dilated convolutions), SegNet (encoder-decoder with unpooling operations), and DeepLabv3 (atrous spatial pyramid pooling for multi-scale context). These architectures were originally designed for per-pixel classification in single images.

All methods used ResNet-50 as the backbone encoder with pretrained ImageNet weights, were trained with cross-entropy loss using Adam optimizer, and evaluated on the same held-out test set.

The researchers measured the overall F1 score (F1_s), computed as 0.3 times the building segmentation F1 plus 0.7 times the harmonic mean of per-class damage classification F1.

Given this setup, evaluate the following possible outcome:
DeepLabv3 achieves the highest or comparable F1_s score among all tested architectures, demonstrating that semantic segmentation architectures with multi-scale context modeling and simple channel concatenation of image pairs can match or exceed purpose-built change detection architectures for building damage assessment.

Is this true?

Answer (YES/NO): YES